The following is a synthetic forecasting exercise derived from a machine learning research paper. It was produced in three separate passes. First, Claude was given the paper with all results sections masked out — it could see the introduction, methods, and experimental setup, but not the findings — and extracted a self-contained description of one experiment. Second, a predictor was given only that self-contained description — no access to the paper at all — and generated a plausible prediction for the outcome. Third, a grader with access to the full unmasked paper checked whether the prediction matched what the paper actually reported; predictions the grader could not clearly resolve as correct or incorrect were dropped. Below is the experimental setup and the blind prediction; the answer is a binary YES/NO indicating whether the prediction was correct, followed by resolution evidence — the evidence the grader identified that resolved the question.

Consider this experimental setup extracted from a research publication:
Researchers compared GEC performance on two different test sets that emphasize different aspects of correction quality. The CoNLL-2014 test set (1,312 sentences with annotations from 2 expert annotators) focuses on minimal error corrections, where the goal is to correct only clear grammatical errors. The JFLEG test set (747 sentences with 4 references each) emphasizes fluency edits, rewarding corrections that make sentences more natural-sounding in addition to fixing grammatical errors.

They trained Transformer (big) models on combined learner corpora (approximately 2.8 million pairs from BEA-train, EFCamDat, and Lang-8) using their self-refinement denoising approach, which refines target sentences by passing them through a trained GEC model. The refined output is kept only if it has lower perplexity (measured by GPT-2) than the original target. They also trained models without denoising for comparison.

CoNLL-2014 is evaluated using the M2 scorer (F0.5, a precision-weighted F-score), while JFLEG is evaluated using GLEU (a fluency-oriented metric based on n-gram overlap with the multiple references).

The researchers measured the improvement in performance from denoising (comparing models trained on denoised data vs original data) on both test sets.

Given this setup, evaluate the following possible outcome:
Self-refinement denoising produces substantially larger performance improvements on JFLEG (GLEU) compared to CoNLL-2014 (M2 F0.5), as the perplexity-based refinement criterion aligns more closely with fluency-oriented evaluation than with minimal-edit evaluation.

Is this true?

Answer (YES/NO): NO